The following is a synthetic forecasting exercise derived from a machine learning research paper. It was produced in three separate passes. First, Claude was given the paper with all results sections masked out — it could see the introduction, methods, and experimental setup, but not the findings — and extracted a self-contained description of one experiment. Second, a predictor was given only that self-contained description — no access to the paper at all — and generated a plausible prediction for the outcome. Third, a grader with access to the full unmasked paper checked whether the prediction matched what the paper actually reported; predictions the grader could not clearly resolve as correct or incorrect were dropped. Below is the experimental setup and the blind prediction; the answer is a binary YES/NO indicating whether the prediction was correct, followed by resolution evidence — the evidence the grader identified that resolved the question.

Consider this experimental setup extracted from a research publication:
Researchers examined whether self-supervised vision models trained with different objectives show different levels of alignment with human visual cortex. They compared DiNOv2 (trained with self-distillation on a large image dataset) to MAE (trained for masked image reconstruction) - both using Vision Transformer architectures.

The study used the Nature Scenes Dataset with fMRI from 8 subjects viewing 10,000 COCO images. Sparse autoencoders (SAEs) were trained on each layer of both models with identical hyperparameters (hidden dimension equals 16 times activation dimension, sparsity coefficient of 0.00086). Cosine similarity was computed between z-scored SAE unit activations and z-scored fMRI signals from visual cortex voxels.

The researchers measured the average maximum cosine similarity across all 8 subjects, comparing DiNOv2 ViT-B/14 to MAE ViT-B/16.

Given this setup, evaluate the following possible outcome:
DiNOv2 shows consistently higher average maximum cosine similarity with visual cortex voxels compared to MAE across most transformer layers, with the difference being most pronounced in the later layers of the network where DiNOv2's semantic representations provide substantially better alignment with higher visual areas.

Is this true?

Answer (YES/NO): NO